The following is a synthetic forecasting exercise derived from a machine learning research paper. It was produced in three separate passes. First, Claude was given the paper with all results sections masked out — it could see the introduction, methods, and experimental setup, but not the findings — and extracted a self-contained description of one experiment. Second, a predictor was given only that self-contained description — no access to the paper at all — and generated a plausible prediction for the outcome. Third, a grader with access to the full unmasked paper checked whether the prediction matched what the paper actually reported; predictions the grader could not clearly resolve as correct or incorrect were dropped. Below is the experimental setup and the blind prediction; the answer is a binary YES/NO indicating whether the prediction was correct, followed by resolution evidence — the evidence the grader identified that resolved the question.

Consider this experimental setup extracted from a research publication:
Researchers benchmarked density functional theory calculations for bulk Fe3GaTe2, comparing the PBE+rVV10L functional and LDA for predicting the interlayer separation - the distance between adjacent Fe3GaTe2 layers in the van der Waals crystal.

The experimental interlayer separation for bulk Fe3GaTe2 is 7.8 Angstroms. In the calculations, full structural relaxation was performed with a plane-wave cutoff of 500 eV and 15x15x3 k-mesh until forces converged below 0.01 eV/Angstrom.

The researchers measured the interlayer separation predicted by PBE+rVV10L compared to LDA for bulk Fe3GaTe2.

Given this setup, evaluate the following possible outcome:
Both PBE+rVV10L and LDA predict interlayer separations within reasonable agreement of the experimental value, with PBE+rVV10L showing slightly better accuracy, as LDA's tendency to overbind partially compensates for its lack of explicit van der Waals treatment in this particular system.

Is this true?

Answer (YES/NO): NO